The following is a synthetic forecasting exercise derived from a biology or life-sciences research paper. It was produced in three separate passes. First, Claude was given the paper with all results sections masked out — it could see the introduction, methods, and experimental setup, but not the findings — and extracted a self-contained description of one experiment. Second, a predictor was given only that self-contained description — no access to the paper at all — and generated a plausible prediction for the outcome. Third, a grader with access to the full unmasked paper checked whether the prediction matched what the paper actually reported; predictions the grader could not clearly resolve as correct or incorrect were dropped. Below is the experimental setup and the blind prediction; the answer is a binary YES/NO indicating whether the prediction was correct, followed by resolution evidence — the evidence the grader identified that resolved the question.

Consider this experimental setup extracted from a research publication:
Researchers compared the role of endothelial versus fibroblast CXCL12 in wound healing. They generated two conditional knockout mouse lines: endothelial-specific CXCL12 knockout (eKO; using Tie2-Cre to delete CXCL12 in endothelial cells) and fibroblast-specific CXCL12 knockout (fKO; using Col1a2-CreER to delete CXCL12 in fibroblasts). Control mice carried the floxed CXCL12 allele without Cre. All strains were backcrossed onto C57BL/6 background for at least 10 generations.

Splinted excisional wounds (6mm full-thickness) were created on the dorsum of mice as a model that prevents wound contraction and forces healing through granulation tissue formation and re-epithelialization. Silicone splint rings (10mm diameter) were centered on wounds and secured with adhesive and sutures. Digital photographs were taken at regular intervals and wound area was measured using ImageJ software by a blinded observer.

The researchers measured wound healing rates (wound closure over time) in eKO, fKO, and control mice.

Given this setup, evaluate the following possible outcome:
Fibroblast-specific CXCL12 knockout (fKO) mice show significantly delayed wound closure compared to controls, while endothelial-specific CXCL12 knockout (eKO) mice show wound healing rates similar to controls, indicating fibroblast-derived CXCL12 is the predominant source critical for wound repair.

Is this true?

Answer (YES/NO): NO